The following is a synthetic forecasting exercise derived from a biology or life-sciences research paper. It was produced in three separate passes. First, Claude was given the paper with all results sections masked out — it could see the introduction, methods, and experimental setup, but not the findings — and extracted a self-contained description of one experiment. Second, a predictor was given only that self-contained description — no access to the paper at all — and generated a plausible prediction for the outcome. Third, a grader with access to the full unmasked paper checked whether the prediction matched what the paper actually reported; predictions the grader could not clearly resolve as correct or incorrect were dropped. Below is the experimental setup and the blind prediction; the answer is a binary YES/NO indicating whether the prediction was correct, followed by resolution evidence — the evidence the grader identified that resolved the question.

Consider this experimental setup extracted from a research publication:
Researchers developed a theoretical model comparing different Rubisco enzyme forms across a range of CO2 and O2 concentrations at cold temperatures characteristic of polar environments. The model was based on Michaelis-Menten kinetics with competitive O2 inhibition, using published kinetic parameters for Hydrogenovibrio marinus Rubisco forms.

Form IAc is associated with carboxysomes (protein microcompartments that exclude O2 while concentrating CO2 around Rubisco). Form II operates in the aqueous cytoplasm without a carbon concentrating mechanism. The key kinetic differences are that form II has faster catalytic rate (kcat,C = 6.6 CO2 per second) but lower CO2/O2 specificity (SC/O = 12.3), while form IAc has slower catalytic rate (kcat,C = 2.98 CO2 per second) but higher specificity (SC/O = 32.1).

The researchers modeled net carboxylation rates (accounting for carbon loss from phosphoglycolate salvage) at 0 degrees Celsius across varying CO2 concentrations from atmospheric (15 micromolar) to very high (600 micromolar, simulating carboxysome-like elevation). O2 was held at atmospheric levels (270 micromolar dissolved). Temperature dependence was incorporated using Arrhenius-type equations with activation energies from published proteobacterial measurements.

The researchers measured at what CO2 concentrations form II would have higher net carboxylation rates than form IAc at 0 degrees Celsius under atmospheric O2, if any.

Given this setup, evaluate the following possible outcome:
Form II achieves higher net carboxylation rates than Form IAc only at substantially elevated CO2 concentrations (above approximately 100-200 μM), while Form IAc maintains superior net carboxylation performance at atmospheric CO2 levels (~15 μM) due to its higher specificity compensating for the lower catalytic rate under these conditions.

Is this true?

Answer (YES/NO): NO